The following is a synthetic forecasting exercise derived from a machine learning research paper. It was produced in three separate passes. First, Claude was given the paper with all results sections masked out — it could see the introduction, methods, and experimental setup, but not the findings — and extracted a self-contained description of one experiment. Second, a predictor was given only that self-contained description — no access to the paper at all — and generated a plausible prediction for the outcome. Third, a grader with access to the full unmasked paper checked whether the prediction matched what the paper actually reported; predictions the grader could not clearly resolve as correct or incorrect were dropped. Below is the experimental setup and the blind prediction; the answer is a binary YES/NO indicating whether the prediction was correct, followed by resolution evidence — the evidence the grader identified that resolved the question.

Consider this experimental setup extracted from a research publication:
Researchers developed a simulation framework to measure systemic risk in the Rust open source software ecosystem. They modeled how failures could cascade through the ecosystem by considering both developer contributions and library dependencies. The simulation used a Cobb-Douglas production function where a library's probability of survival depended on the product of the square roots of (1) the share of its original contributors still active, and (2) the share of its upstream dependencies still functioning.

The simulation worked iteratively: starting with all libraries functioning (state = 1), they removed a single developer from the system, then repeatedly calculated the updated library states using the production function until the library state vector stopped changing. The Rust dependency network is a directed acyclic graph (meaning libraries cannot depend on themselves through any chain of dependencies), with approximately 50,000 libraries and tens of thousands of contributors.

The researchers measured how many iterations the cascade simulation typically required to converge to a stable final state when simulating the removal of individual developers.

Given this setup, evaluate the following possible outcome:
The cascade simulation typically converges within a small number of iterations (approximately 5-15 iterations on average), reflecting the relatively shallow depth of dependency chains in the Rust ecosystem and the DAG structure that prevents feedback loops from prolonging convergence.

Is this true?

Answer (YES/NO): NO